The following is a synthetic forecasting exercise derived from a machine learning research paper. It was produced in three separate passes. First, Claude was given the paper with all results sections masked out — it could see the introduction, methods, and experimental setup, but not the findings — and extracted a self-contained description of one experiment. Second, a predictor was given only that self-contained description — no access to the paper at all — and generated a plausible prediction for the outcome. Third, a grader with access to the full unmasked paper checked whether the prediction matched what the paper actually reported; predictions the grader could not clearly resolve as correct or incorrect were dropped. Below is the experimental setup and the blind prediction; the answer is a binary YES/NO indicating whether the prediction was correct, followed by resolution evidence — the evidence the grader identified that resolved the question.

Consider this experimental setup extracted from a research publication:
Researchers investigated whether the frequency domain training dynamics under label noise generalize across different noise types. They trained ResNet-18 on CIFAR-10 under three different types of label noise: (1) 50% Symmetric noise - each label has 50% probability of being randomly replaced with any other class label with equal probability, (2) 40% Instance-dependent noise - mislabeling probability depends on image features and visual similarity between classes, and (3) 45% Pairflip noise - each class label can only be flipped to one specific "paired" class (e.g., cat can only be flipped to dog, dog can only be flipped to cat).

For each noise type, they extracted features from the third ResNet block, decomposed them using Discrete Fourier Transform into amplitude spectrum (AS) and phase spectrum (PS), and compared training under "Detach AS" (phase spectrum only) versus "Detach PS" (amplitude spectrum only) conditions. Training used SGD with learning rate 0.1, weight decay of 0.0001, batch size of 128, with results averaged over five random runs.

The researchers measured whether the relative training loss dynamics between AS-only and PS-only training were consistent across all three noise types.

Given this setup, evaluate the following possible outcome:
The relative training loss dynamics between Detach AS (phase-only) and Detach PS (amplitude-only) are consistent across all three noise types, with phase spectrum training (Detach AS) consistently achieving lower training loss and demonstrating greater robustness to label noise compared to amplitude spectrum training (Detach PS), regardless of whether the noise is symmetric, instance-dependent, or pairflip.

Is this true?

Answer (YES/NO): NO